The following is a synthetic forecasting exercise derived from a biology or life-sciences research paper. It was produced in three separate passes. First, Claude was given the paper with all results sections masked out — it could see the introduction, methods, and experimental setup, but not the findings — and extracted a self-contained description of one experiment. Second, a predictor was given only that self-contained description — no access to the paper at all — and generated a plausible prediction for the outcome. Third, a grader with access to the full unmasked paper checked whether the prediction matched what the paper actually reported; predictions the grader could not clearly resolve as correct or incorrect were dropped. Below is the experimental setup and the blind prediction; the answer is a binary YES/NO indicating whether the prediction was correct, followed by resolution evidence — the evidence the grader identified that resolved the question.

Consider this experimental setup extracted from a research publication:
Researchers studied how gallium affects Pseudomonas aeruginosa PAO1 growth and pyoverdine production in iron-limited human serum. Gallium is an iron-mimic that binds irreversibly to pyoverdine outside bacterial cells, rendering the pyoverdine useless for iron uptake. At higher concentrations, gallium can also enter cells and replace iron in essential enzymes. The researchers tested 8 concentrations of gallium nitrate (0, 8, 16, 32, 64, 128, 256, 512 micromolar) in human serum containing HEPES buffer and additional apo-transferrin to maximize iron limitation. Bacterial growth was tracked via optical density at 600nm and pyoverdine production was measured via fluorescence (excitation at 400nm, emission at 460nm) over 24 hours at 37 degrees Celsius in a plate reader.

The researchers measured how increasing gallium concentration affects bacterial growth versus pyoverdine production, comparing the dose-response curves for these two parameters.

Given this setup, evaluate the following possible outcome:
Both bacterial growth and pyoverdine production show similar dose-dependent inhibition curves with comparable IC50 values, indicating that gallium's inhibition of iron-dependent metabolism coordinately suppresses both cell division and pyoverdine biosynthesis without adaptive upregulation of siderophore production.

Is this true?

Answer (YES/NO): NO